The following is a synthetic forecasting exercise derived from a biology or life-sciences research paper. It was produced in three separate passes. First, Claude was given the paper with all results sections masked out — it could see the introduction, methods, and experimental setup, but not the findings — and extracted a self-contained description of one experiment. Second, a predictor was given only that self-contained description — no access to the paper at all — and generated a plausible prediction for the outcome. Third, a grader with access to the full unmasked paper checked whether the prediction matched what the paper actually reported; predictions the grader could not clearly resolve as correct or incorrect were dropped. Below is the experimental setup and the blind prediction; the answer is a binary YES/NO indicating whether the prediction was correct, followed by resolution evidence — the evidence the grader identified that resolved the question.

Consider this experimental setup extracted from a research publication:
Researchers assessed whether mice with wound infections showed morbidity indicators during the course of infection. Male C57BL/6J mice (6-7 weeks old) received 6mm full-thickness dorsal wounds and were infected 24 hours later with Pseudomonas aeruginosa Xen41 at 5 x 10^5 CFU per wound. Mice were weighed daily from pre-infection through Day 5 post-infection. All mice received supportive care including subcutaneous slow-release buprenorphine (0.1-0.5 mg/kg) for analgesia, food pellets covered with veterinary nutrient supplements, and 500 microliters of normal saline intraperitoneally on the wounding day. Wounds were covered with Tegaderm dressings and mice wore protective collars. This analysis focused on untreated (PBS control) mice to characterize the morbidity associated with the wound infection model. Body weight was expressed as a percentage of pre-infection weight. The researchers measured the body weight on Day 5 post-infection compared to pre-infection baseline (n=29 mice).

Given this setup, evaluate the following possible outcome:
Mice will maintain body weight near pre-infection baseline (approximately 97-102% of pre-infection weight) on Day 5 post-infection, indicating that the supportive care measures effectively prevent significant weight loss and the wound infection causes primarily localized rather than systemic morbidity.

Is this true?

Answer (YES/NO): YES